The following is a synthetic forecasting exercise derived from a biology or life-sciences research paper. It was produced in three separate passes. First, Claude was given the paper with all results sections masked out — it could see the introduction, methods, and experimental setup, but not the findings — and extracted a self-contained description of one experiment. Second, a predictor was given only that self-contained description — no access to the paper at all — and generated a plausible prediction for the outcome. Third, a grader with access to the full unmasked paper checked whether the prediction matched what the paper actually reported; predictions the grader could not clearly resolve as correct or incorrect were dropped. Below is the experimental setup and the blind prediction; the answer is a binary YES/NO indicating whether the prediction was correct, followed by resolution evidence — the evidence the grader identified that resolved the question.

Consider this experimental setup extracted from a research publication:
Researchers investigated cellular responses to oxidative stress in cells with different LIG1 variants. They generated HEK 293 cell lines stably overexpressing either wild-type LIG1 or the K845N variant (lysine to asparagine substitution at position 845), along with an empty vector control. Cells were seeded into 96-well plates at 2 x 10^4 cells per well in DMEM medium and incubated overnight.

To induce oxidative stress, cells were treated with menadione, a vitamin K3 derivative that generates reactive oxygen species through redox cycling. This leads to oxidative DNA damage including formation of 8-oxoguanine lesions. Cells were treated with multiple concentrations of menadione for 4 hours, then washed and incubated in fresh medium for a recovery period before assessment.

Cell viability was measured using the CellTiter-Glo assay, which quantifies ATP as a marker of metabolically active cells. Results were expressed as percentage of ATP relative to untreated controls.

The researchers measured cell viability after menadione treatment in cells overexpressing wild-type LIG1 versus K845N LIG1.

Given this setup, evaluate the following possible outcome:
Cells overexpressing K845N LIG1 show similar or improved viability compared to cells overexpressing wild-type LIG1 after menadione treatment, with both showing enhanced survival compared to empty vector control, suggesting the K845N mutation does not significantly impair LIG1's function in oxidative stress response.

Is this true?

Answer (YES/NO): YES